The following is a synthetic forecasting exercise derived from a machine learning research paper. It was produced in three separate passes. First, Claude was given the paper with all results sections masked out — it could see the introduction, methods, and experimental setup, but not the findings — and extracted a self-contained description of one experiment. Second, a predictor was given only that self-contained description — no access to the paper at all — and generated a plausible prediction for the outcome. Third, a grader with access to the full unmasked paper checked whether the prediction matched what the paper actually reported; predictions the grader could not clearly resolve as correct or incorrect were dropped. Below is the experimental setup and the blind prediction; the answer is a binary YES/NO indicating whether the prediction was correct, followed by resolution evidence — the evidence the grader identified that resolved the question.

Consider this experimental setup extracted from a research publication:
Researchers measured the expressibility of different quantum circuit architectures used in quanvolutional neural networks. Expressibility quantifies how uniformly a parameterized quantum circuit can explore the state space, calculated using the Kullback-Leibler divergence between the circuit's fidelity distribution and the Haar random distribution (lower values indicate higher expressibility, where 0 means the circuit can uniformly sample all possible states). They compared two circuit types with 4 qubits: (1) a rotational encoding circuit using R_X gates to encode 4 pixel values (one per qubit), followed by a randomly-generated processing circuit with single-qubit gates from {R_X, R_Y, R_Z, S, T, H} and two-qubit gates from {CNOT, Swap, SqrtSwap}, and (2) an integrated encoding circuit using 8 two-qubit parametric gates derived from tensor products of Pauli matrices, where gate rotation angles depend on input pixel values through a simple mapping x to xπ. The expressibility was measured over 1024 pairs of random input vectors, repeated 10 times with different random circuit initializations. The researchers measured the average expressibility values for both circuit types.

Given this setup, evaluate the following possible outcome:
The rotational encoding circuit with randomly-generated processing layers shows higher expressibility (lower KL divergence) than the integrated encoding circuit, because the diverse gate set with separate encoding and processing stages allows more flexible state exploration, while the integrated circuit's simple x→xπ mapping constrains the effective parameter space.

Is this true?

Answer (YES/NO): NO